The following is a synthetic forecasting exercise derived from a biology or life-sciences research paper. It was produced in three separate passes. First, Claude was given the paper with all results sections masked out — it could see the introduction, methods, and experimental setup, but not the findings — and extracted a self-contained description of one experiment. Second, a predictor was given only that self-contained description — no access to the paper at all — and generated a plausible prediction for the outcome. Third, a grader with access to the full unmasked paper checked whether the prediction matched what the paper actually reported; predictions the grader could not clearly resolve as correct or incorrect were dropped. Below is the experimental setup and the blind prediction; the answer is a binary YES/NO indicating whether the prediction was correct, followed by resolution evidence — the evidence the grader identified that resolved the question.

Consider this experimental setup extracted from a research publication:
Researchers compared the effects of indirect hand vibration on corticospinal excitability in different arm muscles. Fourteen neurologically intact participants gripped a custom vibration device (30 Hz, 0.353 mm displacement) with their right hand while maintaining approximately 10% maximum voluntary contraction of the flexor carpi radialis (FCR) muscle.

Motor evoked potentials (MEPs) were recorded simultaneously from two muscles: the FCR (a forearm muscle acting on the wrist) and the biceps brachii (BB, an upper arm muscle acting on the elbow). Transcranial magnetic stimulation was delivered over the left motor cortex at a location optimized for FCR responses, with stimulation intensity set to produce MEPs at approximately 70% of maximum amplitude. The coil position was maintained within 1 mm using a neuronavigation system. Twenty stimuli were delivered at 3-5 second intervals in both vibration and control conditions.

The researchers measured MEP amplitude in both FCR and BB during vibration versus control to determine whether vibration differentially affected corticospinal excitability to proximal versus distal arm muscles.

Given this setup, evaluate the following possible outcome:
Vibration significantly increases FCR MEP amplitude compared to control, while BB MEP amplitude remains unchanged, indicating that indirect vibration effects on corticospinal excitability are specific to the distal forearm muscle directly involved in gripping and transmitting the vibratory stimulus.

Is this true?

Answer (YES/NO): NO